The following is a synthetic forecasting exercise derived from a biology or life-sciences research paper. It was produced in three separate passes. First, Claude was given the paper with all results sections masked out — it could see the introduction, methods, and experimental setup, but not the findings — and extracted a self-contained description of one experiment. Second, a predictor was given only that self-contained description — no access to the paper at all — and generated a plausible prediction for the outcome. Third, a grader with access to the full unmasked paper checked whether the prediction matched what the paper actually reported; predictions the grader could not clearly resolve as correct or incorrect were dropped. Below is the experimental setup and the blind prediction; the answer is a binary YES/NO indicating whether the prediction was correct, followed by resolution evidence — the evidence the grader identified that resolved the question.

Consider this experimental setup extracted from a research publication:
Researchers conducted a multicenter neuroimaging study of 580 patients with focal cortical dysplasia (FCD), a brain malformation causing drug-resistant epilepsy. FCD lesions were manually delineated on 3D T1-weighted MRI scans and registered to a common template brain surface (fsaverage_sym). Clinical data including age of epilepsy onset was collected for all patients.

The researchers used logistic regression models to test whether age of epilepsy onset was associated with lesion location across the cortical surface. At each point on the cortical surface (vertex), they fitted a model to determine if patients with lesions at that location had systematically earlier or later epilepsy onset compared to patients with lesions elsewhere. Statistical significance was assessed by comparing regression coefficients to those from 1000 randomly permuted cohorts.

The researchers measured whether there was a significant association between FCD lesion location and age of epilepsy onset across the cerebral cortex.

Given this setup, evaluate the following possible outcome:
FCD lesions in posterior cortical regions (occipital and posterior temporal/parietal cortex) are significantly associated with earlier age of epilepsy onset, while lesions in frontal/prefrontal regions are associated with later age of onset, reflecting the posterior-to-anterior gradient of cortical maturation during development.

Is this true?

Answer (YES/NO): NO